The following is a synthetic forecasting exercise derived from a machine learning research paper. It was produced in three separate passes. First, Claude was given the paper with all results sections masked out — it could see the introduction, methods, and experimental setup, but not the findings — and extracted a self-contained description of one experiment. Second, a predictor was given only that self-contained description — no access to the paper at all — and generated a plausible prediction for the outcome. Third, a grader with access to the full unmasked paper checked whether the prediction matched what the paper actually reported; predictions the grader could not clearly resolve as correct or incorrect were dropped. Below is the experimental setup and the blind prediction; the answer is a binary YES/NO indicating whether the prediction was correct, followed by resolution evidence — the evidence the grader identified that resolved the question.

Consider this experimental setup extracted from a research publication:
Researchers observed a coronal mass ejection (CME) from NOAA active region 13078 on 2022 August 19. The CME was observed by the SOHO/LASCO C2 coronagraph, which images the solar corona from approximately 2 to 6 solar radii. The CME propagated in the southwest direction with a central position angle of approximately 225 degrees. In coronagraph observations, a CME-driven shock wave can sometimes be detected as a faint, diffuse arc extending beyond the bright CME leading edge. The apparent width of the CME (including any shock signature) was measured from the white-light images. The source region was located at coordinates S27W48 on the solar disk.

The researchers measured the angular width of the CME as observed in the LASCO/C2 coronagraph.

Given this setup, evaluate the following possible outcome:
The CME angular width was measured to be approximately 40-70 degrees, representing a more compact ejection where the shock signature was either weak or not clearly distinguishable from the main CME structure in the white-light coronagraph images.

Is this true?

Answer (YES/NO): NO